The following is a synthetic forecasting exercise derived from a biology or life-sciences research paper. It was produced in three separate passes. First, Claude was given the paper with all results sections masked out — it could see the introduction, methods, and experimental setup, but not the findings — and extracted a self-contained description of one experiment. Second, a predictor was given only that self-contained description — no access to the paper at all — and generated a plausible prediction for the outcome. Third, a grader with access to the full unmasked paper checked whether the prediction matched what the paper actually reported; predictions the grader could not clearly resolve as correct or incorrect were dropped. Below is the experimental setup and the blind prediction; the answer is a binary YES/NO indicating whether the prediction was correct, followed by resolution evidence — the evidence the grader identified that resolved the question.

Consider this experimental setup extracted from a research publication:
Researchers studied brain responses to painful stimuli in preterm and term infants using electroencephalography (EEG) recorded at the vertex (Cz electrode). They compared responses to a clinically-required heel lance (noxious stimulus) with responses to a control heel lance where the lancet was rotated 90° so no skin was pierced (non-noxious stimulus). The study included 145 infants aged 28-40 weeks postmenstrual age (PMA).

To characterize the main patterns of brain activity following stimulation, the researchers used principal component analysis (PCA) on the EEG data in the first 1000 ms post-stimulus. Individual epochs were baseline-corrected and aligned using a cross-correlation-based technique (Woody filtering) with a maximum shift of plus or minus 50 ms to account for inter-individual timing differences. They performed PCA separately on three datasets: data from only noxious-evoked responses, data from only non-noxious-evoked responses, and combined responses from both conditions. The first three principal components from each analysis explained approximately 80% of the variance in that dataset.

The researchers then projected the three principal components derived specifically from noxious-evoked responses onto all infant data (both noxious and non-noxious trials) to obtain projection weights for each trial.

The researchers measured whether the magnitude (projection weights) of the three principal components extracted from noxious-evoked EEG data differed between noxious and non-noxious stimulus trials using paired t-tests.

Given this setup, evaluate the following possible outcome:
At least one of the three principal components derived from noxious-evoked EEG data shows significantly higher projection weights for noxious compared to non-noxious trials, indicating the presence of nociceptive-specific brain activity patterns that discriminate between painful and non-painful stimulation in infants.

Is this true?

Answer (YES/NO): YES